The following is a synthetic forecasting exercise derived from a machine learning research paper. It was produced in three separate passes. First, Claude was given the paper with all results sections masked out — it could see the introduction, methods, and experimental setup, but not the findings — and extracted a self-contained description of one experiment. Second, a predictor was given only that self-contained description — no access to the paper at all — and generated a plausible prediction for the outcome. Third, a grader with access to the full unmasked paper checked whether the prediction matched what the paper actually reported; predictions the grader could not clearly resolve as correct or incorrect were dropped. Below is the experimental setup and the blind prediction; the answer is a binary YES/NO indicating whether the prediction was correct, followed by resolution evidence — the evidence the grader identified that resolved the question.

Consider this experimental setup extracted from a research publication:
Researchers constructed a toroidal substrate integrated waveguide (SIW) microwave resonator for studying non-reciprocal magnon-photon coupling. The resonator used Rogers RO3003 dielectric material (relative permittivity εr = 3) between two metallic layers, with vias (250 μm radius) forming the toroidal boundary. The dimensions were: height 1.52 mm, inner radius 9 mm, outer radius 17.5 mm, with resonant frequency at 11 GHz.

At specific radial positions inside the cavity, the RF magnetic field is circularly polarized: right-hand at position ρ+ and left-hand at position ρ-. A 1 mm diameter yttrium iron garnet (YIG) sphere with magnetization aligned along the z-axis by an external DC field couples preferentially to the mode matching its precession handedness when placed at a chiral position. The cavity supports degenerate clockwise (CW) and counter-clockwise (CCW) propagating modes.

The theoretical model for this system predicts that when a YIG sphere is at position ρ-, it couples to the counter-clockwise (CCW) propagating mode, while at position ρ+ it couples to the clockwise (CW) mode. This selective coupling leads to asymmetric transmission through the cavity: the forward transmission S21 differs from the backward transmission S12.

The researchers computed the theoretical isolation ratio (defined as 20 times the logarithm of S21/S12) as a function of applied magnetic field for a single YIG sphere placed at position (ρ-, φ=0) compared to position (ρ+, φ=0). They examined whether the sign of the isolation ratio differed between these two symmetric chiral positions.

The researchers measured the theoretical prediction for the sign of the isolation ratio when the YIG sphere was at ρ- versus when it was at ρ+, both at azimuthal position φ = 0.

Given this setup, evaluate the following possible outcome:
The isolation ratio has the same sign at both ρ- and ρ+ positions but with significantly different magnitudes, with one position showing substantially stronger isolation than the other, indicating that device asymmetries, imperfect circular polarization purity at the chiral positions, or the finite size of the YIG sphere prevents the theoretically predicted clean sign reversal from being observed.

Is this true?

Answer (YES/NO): NO